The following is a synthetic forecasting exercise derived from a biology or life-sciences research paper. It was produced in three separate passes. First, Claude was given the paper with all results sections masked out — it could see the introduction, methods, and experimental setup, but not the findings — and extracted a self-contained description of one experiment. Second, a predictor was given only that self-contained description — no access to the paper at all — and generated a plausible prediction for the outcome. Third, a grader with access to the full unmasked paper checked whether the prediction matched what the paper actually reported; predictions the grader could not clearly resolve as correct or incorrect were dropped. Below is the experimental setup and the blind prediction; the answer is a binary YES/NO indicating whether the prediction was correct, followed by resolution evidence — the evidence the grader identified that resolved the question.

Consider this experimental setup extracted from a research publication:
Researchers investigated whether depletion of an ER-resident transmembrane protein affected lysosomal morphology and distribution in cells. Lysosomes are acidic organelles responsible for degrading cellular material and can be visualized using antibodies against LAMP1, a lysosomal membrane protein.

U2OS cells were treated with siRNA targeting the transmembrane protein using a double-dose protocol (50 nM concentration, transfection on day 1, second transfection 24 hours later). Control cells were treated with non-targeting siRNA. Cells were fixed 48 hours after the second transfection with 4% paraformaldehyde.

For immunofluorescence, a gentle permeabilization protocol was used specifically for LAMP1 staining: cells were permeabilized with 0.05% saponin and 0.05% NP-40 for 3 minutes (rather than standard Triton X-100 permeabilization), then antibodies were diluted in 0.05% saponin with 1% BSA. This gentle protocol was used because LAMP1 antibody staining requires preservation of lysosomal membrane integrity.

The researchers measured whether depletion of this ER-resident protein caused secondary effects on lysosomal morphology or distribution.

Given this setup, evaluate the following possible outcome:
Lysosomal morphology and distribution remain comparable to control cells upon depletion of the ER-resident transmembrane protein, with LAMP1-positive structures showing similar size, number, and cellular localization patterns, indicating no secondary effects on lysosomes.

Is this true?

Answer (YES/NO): NO